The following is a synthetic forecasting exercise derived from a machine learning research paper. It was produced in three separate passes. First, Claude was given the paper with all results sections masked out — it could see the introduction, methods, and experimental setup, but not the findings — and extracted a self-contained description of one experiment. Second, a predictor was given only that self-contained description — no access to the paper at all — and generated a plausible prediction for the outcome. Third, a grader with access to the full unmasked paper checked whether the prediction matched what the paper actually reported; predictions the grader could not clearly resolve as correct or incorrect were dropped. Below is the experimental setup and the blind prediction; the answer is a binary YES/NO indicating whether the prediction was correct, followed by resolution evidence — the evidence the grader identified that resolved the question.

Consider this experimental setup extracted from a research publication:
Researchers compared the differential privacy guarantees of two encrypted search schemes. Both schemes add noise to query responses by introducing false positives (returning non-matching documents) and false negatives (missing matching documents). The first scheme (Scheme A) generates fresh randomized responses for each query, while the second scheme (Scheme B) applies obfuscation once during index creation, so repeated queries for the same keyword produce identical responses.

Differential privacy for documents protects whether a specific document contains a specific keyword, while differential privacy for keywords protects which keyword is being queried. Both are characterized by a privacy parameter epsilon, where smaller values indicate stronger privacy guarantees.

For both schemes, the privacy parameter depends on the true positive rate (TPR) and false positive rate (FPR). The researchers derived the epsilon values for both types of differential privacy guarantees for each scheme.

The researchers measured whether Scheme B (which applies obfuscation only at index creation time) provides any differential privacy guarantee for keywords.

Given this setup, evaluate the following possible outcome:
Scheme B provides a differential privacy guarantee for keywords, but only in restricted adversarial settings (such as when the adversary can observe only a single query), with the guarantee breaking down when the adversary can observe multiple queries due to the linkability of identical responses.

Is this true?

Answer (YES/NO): NO